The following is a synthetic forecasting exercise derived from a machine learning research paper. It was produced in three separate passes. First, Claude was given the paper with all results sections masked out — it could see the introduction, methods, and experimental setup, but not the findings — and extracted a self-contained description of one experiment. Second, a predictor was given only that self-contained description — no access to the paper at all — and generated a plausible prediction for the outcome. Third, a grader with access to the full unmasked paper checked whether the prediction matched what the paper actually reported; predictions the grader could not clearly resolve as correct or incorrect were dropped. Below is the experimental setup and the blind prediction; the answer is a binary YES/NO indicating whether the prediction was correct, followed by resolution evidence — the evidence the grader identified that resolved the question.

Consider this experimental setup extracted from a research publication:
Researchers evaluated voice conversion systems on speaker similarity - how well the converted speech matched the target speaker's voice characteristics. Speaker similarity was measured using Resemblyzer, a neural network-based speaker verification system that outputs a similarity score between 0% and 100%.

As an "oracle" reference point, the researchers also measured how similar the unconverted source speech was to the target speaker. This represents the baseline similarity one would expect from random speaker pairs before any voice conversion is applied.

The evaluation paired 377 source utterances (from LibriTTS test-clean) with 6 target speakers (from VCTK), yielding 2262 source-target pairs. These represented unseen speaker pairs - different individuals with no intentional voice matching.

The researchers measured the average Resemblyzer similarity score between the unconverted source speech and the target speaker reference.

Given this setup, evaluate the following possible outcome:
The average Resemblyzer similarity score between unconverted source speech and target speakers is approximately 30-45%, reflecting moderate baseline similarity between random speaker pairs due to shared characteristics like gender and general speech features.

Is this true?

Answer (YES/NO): NO